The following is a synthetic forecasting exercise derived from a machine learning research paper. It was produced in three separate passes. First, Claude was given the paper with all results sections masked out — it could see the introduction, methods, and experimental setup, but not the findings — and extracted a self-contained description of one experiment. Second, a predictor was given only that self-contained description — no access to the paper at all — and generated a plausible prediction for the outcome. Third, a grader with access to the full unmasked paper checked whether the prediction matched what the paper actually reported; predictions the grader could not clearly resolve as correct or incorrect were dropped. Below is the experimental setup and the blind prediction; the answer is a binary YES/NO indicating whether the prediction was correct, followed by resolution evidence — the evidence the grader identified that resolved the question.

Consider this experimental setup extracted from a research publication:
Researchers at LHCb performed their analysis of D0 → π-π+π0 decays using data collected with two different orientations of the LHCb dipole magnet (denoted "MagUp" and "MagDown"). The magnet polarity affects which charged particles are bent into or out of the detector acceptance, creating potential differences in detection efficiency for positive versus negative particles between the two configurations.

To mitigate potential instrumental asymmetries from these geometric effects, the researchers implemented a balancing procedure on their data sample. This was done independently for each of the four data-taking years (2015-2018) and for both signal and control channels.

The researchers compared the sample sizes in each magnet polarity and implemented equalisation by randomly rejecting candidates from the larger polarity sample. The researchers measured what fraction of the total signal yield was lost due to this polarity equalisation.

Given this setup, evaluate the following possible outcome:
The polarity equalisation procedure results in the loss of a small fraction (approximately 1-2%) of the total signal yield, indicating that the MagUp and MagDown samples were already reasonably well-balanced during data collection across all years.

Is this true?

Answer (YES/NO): NO